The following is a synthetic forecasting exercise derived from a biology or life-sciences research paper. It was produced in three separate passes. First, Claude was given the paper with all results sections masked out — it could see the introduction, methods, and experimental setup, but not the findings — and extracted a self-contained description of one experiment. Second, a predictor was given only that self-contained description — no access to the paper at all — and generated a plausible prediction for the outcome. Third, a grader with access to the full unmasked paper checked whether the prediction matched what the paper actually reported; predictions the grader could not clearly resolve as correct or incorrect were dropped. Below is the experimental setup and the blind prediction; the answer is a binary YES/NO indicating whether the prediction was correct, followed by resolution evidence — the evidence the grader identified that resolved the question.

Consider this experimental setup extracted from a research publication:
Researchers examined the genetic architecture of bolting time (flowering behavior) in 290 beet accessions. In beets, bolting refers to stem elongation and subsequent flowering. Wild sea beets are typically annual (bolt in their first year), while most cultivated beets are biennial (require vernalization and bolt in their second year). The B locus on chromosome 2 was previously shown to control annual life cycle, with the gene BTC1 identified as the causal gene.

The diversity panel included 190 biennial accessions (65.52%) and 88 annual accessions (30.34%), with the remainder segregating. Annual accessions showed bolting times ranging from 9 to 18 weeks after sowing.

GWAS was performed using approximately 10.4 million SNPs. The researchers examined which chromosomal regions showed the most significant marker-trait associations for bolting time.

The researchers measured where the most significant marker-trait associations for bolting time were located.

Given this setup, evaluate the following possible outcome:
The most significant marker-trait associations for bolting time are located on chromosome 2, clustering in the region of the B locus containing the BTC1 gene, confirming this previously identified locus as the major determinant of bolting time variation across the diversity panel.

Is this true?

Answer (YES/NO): NO